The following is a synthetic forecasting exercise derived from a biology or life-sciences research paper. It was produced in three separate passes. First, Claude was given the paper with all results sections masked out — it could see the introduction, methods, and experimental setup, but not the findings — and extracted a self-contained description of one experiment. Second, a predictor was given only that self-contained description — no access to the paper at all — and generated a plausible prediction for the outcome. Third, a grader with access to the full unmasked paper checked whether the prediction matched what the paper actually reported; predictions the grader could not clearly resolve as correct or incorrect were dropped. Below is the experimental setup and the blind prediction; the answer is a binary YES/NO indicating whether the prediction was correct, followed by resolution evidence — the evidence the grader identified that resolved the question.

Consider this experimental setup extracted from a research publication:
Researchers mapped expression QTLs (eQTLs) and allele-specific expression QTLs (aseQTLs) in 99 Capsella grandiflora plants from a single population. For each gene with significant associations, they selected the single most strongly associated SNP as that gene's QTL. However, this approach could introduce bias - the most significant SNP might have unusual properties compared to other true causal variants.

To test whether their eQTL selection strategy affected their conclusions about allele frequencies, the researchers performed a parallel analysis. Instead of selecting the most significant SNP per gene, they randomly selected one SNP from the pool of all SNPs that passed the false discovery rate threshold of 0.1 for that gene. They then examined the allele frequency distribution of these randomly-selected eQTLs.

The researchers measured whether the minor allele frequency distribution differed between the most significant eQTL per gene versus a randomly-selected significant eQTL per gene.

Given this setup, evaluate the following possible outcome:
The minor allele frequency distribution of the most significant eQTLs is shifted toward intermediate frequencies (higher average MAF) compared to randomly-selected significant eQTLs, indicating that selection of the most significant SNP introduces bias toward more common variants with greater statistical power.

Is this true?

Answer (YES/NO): NO